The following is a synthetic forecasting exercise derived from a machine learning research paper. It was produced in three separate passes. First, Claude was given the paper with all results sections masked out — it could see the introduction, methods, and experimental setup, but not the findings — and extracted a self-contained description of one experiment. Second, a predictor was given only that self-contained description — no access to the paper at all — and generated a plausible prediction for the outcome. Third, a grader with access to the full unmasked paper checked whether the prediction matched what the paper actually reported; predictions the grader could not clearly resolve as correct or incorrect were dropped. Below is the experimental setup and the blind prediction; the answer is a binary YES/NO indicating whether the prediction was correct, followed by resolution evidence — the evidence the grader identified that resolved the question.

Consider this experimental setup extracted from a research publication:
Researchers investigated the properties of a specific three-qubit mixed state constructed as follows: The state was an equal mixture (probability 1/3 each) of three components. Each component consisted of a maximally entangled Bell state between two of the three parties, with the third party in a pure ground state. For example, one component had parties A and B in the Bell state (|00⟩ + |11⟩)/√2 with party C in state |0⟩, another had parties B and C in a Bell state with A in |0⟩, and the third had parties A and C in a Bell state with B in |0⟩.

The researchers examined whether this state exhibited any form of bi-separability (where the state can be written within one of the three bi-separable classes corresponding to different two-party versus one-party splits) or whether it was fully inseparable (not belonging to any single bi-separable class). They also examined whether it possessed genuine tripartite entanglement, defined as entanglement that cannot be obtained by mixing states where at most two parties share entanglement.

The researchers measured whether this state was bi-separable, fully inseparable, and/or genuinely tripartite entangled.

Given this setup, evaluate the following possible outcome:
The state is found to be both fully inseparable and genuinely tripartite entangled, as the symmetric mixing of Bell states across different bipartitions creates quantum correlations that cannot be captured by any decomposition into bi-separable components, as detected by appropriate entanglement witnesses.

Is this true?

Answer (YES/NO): NO